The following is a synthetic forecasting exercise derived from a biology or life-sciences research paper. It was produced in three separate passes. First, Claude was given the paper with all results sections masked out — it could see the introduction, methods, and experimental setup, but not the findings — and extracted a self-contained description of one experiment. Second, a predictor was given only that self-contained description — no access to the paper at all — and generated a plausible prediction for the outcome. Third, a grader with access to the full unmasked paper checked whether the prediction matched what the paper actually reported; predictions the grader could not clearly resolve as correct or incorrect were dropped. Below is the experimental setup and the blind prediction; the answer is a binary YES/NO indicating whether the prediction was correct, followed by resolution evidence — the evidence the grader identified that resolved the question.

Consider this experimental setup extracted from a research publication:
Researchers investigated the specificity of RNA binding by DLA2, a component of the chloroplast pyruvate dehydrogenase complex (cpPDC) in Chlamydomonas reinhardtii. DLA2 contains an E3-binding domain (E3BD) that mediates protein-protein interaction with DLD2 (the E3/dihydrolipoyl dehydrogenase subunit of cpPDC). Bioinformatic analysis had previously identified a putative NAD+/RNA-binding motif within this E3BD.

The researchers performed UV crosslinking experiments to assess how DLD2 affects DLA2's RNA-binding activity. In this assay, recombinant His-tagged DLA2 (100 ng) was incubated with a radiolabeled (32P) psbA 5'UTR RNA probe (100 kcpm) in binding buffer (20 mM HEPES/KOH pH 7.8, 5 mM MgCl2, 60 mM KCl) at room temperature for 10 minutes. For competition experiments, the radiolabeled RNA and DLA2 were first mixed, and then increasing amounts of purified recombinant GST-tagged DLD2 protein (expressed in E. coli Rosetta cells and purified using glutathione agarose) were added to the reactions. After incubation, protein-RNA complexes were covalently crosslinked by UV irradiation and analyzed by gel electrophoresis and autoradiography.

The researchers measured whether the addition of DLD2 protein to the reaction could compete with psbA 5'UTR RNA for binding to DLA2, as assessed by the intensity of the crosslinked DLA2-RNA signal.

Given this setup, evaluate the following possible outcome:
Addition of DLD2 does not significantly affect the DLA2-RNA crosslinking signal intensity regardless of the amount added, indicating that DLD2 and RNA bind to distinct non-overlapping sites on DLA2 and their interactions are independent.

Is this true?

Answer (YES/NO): NO